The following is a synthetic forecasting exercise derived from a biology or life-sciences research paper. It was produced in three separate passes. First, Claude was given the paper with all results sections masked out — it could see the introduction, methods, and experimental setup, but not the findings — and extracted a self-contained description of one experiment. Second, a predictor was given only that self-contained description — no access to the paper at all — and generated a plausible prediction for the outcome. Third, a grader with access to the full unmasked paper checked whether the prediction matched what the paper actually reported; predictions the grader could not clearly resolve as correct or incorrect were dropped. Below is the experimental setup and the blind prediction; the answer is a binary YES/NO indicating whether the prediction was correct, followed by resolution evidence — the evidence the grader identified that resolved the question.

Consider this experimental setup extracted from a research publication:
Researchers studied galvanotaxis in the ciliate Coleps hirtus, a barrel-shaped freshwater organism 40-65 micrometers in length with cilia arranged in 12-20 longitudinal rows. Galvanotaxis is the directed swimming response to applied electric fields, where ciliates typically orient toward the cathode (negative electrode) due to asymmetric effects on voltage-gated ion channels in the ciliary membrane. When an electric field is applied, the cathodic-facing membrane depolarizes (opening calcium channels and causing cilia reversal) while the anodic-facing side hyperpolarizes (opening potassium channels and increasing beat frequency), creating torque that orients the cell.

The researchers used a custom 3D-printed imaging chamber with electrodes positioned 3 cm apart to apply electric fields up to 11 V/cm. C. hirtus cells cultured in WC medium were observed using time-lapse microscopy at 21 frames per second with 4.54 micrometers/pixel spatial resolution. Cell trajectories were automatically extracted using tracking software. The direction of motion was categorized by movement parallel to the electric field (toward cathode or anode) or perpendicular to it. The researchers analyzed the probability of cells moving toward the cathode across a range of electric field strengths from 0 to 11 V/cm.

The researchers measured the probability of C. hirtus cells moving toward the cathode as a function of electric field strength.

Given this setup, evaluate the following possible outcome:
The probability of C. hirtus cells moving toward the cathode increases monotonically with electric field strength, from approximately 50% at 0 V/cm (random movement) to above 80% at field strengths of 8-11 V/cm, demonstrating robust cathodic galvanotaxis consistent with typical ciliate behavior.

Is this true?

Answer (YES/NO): NO